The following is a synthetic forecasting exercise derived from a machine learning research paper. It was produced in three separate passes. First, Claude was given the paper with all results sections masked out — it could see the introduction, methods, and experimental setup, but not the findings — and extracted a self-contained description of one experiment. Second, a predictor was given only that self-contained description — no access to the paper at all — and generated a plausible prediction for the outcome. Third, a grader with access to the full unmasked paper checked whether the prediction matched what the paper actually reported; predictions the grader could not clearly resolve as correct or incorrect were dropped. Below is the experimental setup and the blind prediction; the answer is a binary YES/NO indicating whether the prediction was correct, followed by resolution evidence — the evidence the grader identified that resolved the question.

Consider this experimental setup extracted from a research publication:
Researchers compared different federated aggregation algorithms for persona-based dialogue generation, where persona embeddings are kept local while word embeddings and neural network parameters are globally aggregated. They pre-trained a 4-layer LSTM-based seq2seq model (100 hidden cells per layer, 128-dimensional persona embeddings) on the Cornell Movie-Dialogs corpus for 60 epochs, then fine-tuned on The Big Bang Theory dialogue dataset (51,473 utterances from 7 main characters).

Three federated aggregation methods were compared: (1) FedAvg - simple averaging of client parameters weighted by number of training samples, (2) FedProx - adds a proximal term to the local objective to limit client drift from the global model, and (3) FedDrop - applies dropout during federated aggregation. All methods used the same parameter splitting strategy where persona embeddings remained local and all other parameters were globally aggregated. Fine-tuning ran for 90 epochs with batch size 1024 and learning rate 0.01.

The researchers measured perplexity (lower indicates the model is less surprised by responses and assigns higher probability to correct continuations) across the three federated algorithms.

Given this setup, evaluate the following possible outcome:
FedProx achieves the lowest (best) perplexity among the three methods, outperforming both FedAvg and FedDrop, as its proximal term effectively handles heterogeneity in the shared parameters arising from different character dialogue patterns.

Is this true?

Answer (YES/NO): YES